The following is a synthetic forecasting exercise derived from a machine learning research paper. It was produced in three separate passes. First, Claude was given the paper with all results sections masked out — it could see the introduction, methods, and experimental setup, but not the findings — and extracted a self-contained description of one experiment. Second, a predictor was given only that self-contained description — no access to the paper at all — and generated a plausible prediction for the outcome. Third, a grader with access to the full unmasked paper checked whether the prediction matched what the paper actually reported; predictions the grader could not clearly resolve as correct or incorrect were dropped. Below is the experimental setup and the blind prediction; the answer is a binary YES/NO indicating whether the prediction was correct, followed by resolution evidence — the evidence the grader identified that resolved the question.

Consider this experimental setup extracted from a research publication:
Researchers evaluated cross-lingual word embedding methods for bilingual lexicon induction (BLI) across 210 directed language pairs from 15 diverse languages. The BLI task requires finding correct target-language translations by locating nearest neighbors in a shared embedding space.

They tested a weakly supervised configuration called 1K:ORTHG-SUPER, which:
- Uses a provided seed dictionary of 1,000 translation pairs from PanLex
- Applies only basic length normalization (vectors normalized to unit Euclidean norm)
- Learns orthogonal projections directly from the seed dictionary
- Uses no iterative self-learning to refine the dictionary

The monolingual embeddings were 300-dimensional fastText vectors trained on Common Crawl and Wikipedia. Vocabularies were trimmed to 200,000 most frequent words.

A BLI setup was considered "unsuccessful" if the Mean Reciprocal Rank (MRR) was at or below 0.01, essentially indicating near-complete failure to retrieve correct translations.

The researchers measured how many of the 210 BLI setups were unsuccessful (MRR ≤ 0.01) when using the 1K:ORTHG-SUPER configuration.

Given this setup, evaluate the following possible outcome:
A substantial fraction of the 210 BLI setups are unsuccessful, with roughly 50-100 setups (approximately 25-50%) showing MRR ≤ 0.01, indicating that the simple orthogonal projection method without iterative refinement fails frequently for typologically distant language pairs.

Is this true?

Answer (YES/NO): NO